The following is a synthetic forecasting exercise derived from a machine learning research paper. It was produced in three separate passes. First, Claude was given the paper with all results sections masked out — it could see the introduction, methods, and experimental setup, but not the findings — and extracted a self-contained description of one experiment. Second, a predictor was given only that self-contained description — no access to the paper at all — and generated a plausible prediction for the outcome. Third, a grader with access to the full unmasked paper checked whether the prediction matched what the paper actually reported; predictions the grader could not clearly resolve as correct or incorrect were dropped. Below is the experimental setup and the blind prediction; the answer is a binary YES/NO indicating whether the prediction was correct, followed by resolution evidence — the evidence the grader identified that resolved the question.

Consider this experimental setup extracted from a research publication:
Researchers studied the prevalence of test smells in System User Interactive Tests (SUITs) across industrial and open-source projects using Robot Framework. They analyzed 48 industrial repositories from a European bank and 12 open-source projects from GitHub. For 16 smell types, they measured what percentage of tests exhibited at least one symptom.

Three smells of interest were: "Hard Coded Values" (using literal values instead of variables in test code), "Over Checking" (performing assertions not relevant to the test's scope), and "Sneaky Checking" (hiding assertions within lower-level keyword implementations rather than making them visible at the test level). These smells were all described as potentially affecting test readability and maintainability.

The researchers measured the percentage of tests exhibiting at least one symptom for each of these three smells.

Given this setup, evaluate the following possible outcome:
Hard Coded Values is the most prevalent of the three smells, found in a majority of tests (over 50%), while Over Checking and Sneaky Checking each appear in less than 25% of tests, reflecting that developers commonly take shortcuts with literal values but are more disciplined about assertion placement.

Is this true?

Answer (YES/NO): NO